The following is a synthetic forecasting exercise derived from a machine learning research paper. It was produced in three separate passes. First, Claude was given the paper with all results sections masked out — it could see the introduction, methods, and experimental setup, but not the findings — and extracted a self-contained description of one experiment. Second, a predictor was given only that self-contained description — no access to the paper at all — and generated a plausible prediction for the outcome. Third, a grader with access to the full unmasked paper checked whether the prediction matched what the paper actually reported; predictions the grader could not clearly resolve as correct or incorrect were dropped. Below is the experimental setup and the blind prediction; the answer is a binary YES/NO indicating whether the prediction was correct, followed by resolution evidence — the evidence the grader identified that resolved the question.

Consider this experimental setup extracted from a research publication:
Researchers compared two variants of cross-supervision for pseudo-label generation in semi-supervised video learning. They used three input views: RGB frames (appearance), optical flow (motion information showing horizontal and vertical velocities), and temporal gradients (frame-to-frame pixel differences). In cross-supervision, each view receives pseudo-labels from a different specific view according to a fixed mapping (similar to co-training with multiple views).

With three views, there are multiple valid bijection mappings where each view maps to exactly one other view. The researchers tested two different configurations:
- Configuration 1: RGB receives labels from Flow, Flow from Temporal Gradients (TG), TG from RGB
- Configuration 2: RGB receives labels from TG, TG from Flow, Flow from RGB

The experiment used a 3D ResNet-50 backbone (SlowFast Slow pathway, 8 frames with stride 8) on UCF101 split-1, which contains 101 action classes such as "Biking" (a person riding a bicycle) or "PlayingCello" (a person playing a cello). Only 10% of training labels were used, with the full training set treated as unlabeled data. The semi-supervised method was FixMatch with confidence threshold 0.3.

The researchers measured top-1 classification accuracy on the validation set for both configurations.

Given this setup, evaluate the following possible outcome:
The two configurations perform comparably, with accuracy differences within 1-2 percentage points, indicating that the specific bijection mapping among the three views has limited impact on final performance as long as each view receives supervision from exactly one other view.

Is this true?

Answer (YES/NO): NO